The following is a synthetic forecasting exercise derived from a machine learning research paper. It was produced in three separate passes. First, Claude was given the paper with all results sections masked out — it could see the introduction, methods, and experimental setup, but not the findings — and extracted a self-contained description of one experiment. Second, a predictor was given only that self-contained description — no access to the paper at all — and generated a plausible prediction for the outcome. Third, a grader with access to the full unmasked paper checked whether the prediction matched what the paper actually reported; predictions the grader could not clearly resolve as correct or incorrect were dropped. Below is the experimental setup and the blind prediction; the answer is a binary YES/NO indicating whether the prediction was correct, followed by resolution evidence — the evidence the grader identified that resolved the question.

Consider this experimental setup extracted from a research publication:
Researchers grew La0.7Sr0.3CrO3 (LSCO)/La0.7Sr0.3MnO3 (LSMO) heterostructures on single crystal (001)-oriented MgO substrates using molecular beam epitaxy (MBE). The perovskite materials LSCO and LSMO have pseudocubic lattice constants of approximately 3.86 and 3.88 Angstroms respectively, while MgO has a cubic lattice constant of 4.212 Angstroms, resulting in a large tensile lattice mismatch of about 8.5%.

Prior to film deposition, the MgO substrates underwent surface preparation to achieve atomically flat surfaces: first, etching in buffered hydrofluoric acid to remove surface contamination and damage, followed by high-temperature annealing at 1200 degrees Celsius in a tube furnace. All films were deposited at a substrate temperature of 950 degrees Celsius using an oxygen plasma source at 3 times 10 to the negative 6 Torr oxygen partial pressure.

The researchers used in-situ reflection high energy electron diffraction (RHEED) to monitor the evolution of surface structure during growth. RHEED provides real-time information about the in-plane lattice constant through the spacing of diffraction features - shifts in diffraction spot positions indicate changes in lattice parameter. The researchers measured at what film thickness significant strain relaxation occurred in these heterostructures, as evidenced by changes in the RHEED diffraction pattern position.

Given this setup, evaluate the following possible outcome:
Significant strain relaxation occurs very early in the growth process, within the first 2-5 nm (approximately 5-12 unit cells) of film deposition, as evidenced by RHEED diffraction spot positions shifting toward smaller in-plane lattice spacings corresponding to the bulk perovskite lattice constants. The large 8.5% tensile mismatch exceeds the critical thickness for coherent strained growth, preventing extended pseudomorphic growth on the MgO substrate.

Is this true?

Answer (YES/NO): NO